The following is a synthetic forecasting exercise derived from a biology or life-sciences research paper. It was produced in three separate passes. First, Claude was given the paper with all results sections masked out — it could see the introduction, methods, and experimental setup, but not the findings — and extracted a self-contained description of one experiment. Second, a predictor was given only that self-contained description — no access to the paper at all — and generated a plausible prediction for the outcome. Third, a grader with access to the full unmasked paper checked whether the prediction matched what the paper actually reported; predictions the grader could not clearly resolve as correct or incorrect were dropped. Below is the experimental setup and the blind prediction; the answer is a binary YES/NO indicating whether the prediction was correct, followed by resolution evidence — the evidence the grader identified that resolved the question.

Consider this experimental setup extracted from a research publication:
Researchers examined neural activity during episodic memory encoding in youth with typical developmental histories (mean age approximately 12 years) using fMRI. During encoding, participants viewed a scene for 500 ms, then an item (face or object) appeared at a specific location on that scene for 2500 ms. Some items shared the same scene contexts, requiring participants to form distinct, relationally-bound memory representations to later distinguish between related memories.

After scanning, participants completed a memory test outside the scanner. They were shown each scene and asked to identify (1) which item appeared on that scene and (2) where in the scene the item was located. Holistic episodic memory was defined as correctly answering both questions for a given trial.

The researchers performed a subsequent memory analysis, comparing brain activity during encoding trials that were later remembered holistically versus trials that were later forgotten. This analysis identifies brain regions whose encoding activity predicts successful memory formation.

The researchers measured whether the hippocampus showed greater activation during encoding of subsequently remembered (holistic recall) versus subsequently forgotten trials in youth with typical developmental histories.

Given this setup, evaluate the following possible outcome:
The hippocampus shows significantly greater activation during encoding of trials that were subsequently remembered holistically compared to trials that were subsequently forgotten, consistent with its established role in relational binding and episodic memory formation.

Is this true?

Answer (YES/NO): YES